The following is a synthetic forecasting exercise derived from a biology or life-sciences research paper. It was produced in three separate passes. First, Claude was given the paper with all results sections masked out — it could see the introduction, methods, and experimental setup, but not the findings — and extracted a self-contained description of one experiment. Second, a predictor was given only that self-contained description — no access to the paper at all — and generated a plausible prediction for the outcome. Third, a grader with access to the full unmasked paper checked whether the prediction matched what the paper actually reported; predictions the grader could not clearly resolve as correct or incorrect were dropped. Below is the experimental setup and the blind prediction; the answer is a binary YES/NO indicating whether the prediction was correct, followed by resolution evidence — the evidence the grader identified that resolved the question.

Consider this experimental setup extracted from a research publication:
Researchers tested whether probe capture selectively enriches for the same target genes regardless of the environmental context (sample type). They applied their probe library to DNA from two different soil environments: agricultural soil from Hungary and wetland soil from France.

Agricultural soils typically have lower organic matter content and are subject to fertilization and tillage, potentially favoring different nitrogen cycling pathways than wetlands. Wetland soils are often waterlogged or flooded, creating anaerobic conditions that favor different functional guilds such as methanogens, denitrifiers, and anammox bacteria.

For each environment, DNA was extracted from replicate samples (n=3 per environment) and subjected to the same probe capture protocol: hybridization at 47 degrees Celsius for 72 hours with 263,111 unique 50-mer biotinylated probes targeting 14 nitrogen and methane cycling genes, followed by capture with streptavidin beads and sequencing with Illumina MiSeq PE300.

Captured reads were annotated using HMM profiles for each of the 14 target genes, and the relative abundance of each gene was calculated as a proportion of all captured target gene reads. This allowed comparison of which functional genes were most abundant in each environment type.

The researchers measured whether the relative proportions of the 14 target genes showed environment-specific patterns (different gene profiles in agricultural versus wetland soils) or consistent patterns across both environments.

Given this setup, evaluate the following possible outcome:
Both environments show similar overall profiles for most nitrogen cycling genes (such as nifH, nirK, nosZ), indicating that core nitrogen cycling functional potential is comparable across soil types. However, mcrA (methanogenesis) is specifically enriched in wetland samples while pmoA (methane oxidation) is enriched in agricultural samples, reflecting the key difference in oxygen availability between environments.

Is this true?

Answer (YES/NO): NO